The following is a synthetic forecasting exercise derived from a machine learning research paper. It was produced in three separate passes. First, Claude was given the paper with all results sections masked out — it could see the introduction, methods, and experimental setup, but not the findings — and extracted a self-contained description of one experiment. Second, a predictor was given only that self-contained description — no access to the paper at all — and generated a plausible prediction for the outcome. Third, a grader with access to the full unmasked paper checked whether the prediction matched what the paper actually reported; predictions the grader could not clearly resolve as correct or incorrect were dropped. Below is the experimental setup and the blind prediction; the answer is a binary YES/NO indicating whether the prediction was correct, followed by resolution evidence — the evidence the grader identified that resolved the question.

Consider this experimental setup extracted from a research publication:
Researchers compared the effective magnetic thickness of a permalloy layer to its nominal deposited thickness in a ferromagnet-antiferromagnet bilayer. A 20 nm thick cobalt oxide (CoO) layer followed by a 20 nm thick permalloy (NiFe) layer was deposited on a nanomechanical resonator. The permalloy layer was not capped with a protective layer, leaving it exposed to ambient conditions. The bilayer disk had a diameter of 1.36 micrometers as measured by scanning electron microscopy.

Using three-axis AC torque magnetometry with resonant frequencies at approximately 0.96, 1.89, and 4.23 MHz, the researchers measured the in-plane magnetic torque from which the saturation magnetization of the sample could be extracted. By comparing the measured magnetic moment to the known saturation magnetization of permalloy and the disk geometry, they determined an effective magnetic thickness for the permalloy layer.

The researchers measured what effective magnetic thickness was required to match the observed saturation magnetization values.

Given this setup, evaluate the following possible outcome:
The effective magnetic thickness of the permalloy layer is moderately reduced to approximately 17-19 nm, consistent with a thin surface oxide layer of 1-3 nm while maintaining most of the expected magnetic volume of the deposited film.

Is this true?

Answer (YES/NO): NO